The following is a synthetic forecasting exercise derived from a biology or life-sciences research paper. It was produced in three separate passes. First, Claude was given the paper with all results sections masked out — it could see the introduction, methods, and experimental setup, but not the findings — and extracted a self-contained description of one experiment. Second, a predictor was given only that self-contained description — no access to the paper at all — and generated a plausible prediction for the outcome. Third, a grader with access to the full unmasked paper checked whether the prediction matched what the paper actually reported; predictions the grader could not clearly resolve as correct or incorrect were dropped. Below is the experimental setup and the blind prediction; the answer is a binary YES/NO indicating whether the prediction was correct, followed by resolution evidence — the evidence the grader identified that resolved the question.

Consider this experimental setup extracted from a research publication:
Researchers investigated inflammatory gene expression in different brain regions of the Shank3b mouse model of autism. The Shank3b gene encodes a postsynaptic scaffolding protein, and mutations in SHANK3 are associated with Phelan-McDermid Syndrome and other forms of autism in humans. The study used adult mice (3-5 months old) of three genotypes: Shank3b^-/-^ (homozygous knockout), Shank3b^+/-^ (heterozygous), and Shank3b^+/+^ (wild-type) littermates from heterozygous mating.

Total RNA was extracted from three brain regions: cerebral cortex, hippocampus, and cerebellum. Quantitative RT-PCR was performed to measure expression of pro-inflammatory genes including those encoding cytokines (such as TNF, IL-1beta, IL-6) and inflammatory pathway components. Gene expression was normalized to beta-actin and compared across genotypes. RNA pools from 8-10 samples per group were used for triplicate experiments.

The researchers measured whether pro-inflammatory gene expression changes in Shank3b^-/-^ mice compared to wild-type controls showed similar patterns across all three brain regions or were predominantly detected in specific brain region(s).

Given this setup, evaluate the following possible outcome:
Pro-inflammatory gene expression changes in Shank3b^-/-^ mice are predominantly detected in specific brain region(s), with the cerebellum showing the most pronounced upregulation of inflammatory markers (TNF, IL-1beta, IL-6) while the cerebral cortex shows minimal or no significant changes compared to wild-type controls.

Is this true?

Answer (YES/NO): YES